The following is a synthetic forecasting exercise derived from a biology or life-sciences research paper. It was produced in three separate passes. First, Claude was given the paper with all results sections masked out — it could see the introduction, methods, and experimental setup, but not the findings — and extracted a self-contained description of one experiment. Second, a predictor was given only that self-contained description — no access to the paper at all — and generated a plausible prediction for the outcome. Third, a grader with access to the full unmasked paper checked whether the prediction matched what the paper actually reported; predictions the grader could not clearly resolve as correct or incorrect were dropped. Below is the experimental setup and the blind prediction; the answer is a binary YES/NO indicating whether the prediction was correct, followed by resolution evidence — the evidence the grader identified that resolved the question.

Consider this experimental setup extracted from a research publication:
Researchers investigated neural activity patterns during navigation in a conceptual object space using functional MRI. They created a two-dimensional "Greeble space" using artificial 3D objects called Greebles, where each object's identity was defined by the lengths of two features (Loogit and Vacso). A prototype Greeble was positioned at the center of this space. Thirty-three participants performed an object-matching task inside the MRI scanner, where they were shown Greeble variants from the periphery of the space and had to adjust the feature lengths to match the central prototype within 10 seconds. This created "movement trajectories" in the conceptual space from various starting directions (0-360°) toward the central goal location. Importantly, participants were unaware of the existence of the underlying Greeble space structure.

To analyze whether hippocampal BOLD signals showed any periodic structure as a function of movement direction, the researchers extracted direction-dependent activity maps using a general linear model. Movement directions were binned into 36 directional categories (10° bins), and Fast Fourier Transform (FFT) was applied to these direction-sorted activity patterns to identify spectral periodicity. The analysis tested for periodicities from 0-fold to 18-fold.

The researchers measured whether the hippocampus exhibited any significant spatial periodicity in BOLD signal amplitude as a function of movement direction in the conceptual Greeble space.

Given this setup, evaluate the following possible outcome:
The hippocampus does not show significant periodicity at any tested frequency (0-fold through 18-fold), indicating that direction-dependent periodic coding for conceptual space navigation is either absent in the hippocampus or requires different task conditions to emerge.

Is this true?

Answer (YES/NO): NO